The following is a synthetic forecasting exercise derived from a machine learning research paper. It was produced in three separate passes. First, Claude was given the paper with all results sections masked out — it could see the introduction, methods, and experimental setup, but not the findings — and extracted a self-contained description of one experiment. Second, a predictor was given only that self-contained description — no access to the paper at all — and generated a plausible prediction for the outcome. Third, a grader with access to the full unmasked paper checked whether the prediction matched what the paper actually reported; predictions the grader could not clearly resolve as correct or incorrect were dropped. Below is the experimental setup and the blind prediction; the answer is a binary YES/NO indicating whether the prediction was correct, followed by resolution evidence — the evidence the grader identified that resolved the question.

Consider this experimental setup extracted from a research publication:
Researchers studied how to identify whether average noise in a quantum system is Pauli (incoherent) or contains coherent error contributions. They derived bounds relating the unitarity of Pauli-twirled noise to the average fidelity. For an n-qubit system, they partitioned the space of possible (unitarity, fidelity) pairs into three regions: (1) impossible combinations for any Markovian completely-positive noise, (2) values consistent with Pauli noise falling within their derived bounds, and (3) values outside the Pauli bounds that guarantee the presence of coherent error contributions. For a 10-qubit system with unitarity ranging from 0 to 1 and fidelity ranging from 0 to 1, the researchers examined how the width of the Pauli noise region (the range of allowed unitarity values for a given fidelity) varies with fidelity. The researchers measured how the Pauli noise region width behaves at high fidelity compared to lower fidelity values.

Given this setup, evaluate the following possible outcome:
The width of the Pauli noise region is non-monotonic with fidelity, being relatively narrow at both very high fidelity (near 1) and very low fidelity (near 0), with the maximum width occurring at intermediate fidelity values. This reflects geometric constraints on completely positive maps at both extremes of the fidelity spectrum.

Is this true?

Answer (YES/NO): NO